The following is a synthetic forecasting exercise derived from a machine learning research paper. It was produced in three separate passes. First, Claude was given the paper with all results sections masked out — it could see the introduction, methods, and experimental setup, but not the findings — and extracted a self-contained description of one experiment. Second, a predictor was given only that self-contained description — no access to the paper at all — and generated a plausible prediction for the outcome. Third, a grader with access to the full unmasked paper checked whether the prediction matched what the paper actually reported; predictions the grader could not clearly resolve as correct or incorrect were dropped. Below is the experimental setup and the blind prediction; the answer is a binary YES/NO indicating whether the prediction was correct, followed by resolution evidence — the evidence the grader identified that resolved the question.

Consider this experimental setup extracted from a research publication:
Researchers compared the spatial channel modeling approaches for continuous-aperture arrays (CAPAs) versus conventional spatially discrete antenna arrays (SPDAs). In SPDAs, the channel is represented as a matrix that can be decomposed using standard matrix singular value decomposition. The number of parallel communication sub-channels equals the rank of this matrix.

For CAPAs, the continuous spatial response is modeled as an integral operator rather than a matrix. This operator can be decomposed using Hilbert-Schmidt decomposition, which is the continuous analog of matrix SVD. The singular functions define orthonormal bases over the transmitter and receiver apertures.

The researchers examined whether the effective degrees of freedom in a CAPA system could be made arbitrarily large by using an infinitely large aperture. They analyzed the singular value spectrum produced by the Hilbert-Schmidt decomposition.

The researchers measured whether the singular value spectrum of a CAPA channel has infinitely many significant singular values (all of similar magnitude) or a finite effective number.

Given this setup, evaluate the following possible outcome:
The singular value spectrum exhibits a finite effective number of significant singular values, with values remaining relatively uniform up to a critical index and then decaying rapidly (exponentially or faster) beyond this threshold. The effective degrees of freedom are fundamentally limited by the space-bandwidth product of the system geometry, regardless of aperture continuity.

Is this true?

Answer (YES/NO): YES